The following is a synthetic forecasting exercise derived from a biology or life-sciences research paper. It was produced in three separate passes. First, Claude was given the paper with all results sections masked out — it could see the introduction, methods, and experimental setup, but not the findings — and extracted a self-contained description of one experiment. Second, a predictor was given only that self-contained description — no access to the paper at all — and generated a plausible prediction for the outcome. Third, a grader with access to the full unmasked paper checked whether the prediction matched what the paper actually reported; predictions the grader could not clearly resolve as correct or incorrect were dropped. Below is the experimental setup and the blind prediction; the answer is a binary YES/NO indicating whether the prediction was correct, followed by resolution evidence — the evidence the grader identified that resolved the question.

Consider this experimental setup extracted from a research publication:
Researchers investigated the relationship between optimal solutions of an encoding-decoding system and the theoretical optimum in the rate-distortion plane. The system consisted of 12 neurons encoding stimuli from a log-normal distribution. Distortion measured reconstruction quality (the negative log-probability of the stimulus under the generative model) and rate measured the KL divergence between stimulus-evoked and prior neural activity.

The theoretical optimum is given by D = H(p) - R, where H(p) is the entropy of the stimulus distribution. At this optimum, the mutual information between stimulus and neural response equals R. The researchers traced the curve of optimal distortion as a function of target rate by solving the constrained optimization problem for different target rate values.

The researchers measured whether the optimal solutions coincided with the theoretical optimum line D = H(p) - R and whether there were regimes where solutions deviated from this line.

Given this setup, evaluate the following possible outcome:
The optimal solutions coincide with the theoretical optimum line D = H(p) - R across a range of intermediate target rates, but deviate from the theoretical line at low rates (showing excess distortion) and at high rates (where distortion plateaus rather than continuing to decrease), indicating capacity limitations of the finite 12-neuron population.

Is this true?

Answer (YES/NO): YES